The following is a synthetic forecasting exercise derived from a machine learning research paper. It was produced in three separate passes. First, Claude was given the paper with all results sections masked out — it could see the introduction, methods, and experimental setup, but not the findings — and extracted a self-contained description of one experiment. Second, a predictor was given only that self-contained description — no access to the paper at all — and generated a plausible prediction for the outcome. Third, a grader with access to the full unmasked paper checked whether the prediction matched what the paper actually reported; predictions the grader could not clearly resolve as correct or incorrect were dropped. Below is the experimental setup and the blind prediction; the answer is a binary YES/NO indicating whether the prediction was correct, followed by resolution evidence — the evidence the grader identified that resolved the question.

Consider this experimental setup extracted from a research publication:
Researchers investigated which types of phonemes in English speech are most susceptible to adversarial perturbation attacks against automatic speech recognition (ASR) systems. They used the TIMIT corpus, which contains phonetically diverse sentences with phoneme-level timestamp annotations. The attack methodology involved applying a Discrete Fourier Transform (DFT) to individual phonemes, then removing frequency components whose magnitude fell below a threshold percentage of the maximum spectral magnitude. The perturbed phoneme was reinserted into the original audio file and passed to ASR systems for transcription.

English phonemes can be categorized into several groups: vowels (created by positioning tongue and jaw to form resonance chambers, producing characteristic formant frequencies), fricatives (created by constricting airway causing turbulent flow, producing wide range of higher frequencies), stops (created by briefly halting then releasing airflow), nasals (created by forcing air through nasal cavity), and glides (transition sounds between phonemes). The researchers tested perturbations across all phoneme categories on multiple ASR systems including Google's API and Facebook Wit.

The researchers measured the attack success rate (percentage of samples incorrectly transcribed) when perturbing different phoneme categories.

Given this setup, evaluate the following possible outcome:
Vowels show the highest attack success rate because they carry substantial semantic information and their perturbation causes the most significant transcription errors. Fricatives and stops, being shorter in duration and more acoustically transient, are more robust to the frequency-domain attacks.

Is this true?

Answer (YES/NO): NO